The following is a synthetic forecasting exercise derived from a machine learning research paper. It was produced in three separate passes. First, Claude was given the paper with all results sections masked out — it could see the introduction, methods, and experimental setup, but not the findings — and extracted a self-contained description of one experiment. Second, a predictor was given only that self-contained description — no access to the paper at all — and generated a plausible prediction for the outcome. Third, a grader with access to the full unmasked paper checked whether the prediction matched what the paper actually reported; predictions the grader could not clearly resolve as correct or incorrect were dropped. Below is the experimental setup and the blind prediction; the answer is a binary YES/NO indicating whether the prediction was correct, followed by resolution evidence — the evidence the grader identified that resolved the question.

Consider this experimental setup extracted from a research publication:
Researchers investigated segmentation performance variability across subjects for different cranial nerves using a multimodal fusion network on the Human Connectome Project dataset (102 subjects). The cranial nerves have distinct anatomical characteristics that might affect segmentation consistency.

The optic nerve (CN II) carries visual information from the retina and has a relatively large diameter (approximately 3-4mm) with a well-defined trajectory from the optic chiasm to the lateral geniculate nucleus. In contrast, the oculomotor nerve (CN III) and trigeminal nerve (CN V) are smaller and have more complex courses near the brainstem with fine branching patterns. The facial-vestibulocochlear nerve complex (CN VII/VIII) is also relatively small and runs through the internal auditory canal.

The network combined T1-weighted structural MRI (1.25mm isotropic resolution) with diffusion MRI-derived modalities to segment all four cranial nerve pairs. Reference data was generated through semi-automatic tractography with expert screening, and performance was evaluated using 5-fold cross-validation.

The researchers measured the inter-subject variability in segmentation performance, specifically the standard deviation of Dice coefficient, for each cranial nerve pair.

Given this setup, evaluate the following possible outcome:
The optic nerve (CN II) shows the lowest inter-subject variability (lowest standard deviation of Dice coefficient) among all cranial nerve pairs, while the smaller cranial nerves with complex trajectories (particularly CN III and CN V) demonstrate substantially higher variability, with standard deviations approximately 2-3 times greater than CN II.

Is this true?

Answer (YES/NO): NO